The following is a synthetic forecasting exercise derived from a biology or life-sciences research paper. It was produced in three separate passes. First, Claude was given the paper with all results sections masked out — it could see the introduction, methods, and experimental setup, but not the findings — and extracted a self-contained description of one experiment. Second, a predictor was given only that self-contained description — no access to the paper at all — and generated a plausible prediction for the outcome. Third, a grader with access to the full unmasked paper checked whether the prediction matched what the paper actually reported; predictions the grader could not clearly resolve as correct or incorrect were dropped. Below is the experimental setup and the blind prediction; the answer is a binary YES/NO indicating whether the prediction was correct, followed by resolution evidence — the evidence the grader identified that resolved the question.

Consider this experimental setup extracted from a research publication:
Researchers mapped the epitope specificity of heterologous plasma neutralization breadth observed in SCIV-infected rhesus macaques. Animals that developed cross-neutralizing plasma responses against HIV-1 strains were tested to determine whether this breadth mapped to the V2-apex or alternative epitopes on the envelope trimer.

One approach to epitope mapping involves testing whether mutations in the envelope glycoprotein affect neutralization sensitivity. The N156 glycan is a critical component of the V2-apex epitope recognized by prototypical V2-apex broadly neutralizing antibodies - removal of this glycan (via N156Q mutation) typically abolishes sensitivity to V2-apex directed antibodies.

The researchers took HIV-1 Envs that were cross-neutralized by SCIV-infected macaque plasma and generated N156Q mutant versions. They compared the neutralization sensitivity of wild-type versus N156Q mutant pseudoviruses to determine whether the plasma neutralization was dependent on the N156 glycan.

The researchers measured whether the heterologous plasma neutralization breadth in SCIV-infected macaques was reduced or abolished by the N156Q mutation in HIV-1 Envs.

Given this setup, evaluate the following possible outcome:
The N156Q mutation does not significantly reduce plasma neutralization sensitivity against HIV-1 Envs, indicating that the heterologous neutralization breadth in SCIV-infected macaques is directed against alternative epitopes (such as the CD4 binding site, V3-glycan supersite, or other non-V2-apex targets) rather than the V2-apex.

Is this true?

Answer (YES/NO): NO